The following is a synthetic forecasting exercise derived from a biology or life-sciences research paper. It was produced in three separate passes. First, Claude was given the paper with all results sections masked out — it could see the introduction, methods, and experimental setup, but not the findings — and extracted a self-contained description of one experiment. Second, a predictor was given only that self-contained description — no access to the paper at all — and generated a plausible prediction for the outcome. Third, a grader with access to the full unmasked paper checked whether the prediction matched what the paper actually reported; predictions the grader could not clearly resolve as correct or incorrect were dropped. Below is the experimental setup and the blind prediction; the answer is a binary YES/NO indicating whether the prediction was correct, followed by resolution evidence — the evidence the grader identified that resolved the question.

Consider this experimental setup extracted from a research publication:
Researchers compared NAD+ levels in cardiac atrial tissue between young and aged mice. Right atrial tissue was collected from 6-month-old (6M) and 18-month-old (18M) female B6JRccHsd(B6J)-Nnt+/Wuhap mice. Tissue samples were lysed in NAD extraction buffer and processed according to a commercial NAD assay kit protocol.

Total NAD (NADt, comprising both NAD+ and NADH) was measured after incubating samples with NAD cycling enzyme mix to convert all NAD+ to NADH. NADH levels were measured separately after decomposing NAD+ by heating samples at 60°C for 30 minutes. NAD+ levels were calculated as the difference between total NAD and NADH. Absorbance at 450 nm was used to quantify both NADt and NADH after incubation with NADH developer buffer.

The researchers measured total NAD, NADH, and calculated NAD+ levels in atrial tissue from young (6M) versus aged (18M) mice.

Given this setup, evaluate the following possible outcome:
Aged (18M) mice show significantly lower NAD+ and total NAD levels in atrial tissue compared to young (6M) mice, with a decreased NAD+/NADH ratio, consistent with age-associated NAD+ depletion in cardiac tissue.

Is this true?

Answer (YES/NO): NO